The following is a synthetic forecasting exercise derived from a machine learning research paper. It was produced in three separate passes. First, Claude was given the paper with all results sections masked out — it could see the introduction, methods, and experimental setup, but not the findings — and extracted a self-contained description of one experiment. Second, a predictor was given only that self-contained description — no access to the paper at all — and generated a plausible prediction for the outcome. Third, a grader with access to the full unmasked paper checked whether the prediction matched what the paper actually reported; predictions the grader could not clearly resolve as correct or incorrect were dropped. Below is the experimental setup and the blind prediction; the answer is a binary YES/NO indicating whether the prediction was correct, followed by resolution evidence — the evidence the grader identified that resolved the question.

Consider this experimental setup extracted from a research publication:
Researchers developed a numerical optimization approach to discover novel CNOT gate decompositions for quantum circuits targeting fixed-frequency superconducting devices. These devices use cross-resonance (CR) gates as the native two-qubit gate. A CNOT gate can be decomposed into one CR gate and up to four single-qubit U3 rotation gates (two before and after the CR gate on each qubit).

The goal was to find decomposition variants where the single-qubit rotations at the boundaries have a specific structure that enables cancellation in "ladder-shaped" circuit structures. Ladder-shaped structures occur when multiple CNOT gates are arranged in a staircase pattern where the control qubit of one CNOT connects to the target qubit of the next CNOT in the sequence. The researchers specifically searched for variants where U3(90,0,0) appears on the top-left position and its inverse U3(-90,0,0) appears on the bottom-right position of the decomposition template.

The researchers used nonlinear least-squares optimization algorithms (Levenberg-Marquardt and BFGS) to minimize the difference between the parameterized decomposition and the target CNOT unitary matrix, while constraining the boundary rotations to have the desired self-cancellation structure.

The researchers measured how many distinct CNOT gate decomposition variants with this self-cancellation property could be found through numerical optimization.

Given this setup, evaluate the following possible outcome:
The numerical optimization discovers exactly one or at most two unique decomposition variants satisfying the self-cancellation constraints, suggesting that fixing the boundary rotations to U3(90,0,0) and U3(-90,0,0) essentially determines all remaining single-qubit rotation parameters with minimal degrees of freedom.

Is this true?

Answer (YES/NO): NO